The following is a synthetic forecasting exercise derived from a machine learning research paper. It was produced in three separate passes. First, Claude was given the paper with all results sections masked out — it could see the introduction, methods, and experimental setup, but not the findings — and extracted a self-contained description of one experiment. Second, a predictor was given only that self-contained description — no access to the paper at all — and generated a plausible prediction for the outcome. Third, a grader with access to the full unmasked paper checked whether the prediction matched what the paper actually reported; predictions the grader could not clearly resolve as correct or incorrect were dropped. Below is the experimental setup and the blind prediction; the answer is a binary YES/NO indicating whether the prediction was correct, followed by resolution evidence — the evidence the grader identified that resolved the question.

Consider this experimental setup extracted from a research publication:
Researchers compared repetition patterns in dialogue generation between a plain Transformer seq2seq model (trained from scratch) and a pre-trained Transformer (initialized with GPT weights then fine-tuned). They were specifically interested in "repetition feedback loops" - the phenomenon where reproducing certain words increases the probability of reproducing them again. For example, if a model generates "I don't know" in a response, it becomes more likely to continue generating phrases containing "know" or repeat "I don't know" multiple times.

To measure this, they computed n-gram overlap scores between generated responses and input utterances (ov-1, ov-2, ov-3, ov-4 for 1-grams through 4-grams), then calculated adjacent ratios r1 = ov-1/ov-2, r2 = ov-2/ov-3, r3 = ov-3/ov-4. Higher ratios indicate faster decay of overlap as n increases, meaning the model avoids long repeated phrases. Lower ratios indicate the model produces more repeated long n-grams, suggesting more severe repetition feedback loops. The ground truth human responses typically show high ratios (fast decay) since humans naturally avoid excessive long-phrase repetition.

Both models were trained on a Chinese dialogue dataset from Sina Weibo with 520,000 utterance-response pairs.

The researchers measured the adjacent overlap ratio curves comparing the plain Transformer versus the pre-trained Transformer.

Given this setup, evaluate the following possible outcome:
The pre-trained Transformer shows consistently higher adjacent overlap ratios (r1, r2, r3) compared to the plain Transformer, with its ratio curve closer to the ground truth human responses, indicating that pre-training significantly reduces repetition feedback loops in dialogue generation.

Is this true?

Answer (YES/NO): NO